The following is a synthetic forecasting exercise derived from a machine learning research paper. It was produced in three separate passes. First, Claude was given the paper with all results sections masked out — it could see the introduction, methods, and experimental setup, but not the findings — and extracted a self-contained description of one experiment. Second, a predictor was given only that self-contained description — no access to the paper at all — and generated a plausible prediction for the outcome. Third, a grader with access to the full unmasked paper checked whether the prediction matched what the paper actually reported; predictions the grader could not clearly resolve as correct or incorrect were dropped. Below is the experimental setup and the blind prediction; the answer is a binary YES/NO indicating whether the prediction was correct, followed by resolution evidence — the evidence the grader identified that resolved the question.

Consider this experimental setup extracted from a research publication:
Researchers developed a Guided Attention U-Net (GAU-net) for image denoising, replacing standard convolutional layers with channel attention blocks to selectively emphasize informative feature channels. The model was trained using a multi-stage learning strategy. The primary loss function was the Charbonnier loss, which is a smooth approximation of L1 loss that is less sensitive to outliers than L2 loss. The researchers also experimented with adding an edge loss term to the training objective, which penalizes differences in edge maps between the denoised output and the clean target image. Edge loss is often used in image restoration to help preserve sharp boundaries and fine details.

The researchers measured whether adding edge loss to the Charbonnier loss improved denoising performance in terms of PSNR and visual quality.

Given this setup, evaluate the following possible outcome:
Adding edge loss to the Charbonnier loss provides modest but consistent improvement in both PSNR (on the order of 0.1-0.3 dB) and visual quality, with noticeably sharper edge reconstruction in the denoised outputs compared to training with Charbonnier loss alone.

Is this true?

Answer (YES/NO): NO